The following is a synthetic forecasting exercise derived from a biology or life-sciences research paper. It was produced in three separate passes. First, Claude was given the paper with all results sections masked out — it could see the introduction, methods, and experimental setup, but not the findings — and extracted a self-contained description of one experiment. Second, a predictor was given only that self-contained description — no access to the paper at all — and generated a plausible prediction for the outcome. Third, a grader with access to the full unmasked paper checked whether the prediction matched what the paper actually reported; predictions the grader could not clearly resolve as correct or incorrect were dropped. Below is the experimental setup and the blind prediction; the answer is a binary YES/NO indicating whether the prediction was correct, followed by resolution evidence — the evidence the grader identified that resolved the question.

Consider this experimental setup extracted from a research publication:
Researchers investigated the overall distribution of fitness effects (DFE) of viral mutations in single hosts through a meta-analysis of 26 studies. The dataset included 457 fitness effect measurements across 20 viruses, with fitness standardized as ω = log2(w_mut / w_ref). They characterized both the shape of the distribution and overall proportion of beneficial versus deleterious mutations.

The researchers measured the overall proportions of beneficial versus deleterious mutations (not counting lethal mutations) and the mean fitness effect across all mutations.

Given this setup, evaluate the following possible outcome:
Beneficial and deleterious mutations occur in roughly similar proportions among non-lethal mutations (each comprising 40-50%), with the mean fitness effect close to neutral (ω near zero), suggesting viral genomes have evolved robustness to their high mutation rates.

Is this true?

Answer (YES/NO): NO